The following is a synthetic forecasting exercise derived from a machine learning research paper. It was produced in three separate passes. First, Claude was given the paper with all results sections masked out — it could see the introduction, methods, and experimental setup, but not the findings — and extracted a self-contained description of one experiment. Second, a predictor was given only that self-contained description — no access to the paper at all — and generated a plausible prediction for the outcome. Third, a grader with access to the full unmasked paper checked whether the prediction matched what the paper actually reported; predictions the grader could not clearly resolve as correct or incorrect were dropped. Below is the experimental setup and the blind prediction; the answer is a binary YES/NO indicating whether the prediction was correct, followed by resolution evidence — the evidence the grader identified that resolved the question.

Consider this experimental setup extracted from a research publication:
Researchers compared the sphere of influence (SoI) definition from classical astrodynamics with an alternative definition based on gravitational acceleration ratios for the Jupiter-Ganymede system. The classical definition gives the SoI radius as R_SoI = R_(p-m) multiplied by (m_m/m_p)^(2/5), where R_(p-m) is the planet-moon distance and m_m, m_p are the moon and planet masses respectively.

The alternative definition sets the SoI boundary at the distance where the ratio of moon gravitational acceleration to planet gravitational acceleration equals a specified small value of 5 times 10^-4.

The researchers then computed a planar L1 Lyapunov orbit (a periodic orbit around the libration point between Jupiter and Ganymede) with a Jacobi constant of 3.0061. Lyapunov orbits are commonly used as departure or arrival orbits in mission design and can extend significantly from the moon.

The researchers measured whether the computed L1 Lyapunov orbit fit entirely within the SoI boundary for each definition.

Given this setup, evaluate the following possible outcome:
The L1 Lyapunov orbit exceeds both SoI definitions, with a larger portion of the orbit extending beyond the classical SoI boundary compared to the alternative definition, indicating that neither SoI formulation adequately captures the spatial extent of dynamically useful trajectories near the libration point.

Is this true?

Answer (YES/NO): NO